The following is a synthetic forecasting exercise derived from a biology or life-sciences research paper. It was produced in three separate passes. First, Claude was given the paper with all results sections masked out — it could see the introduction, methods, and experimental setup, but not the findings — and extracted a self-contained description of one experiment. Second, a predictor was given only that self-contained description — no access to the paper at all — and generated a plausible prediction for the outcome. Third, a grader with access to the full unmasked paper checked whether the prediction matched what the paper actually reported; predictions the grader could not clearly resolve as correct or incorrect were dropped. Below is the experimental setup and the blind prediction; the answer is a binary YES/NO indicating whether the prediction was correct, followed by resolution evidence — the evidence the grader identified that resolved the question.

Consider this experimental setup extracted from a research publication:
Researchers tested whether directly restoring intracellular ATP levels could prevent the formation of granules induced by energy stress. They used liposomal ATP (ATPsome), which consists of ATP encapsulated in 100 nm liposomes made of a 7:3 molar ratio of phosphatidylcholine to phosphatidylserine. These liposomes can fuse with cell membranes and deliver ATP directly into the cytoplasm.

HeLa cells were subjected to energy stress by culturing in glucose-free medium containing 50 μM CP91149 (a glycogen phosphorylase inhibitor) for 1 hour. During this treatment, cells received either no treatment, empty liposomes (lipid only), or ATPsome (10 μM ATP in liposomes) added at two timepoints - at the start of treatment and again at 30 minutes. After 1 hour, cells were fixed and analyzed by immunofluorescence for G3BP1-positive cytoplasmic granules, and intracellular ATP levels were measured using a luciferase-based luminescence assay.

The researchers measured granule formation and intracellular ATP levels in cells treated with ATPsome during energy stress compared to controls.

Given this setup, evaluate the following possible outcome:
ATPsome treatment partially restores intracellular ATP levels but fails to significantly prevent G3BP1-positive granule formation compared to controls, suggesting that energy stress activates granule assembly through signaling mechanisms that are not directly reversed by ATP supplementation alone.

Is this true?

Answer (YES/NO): NO